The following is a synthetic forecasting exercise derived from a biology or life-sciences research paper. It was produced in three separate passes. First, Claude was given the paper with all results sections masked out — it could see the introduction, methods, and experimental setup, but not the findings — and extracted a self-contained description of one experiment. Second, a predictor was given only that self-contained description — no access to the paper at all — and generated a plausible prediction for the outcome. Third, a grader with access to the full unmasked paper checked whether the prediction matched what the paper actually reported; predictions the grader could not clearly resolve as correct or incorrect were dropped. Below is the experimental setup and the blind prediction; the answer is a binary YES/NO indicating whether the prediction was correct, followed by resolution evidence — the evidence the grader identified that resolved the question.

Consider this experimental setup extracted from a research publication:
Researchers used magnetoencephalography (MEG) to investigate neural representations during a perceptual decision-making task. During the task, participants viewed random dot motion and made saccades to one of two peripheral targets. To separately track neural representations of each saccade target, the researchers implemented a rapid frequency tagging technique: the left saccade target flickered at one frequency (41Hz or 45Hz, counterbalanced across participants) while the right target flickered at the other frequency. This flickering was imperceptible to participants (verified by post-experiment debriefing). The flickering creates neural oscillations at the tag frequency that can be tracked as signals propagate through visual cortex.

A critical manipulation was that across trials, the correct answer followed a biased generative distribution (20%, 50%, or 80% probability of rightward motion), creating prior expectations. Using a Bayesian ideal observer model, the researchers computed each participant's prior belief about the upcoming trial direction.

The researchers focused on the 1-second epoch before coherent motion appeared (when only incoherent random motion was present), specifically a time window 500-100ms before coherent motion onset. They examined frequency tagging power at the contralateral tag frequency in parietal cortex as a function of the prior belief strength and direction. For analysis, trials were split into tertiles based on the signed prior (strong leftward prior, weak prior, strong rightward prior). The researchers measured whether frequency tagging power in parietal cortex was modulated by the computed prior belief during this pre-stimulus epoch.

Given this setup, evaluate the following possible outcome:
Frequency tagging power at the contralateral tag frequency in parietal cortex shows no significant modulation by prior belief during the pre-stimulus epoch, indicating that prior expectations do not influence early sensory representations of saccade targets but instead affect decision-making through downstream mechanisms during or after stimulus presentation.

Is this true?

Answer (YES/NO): NO